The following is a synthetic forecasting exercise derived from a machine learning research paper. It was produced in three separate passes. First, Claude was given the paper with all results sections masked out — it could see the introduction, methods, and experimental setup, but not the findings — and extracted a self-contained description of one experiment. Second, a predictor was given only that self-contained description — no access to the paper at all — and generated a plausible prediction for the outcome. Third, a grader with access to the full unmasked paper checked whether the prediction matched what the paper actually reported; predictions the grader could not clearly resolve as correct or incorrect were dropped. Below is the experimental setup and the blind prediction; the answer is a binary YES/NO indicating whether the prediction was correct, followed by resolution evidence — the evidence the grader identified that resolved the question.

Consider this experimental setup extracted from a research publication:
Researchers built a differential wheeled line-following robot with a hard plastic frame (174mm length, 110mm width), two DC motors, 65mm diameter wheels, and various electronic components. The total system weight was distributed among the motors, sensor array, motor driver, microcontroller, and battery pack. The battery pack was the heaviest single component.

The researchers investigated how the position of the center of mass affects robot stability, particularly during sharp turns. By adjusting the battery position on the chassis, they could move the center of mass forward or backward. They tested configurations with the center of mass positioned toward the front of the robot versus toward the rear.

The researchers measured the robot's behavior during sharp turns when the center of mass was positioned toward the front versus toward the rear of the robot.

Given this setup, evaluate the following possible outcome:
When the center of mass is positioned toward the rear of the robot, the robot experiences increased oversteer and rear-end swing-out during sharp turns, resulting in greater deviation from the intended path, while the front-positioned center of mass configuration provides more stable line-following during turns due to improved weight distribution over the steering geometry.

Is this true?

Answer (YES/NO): NO